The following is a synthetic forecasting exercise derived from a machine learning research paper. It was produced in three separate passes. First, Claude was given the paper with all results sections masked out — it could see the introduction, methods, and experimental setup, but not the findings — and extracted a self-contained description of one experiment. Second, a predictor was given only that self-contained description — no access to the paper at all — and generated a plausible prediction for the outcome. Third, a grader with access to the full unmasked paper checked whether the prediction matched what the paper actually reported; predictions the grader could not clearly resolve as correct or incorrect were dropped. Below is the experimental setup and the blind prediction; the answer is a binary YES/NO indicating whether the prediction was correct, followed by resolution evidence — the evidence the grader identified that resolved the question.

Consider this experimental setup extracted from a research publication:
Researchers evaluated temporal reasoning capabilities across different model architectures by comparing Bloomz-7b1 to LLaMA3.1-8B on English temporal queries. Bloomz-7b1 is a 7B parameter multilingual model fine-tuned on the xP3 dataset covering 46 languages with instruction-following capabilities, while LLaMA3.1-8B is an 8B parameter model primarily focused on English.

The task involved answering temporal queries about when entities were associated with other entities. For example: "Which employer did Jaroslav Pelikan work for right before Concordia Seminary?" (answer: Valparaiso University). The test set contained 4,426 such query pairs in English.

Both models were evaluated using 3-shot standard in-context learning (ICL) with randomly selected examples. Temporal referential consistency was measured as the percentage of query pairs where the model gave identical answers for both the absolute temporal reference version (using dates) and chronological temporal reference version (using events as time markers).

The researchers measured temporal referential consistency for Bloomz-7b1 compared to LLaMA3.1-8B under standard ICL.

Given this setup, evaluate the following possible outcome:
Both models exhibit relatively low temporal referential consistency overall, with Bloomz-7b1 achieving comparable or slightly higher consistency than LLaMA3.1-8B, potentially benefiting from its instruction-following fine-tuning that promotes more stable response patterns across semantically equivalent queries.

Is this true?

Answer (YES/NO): NO